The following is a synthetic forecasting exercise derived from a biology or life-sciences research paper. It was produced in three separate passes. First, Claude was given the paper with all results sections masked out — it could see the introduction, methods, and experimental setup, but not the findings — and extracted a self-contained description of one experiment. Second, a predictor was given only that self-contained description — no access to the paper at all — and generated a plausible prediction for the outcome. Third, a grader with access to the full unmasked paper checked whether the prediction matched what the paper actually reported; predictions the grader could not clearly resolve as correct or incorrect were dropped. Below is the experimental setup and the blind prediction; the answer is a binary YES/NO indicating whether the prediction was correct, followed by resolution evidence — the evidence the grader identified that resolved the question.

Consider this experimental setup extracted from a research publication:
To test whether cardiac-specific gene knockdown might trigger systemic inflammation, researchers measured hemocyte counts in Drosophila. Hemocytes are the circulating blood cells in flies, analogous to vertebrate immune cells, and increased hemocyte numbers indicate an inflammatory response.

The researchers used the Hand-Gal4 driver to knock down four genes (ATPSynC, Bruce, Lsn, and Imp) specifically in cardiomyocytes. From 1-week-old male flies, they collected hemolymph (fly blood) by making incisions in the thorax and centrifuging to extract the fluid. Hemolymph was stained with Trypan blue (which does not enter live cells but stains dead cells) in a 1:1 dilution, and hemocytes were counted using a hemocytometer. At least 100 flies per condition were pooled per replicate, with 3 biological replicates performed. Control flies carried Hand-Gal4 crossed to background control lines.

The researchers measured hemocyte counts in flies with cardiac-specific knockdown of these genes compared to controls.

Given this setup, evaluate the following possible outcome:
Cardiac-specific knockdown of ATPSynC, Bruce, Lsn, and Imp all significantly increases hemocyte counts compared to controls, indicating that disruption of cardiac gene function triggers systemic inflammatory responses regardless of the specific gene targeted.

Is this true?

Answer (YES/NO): NO